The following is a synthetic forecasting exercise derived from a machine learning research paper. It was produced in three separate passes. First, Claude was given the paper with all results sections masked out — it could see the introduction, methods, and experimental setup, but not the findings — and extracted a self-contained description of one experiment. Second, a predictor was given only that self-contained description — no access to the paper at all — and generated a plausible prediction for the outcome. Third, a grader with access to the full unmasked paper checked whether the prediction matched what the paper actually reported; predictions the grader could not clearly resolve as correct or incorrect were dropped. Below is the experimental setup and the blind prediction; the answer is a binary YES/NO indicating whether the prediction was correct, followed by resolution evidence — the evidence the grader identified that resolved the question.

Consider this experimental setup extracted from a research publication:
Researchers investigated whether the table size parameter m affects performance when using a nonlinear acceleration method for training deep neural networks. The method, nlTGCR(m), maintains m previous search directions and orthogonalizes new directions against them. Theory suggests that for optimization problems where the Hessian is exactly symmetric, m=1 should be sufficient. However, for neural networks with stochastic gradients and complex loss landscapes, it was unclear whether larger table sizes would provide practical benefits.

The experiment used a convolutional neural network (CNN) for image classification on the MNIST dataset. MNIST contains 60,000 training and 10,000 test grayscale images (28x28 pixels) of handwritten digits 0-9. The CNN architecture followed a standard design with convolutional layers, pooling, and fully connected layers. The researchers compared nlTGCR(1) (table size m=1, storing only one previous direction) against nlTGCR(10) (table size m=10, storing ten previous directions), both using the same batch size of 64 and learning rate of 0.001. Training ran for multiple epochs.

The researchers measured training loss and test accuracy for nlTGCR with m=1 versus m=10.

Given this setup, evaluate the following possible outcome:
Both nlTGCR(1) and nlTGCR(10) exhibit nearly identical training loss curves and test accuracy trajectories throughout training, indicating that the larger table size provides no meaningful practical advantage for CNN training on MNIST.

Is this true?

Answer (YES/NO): NO